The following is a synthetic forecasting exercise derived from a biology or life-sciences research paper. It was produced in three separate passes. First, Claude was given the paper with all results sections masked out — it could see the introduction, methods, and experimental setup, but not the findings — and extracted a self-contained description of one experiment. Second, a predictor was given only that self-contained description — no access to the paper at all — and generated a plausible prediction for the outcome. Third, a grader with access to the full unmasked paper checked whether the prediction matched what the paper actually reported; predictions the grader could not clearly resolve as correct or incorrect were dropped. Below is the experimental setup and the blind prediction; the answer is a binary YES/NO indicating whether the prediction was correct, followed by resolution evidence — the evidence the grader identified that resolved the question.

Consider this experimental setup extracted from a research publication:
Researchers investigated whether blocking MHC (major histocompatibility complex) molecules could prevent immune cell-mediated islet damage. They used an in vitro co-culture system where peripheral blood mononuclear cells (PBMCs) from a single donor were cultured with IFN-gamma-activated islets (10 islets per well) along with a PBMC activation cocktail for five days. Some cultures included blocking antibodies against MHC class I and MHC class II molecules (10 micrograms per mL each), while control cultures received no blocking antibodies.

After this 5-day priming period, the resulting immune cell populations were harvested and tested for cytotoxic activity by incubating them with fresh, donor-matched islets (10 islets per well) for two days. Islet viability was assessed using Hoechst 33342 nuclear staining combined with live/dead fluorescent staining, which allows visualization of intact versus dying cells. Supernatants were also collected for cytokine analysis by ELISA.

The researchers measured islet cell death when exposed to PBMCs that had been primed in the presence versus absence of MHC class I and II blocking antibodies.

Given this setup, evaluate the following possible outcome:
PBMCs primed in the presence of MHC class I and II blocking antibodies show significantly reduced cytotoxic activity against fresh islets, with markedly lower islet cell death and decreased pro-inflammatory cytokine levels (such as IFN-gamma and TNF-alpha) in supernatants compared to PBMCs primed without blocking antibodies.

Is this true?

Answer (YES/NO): YES